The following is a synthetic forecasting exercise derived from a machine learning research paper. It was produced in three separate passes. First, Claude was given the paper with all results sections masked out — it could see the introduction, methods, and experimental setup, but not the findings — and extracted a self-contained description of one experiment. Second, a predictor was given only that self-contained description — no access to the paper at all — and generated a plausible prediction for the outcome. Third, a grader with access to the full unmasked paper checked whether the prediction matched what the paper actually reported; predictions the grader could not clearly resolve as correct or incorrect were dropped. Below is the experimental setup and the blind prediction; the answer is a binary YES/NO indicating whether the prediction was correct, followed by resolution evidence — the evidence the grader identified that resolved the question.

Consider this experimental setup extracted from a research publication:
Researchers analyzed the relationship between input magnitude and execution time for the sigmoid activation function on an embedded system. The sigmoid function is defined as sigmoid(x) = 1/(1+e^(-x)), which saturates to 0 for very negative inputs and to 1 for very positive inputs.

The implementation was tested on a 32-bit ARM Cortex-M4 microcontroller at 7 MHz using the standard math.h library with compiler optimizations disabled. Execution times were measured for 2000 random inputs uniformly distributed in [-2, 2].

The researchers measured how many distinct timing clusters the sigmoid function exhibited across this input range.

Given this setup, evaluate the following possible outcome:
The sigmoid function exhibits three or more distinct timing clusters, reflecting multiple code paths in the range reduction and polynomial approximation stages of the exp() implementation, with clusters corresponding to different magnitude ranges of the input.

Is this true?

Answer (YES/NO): YES